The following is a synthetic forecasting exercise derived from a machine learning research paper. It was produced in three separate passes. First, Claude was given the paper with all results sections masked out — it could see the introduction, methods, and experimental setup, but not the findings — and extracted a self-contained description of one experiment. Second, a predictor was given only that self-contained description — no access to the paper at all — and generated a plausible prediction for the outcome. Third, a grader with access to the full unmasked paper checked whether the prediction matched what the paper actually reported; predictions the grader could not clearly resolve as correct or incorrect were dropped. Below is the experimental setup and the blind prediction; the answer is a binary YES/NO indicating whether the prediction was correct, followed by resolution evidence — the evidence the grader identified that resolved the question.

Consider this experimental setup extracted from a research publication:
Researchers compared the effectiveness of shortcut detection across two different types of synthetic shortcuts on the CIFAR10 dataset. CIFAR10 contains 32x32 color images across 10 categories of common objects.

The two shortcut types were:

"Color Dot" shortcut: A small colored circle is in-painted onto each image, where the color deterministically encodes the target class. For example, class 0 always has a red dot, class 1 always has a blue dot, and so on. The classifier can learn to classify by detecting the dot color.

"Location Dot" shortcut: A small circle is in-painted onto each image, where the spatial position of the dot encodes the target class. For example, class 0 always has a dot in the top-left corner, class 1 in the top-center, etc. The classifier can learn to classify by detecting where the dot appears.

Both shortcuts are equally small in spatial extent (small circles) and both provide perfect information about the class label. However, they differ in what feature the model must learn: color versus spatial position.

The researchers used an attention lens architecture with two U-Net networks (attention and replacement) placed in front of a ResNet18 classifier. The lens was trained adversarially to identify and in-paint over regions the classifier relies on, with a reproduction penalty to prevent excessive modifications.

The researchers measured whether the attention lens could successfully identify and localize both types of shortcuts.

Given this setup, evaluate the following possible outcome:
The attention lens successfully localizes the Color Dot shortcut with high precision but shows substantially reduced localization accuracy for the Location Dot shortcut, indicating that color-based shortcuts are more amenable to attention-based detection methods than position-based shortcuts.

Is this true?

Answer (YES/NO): NO